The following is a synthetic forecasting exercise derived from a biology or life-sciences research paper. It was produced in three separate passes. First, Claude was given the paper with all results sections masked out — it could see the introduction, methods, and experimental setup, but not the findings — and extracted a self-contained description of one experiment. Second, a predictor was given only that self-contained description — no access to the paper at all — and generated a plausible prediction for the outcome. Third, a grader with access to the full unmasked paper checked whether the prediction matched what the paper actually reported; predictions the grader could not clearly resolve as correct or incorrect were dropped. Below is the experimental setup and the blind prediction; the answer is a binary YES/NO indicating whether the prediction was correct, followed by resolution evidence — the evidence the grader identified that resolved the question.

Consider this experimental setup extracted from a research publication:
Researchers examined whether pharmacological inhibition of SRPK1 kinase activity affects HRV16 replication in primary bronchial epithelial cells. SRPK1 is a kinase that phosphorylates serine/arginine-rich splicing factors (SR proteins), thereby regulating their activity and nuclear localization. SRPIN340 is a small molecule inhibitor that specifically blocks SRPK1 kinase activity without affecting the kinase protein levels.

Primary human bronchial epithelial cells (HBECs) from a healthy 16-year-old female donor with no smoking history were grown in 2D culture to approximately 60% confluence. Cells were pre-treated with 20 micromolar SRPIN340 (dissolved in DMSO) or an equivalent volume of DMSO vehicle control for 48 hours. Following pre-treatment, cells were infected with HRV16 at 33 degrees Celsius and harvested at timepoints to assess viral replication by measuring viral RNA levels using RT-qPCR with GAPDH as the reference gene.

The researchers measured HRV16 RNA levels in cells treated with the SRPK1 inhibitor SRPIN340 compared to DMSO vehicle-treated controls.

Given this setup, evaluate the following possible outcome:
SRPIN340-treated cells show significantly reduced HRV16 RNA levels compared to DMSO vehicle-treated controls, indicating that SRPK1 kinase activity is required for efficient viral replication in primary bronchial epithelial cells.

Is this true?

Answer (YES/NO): NO